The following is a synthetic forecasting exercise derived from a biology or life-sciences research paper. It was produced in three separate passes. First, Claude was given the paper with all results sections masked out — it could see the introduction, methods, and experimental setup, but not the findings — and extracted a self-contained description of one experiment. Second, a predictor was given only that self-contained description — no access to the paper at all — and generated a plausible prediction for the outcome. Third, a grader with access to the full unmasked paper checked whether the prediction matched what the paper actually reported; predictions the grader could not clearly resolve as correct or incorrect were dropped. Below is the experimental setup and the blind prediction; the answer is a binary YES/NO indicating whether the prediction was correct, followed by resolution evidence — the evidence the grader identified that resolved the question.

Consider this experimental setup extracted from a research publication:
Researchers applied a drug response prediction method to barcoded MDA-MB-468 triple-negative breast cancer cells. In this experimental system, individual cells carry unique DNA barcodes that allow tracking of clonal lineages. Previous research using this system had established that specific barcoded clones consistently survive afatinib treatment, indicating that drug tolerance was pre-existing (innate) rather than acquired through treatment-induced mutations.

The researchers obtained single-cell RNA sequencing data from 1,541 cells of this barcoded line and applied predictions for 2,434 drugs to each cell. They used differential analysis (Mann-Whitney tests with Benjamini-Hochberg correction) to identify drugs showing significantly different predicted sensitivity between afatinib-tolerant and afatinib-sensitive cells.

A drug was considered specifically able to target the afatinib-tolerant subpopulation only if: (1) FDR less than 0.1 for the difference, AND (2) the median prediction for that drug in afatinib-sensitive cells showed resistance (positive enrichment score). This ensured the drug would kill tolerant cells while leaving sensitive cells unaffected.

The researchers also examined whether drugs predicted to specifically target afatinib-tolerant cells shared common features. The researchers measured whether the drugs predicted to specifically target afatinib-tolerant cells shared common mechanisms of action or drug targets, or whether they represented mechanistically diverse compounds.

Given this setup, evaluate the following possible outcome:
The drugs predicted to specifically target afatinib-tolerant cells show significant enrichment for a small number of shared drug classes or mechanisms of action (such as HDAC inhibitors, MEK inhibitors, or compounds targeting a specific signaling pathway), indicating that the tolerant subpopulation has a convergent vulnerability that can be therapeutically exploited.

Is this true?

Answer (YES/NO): YES